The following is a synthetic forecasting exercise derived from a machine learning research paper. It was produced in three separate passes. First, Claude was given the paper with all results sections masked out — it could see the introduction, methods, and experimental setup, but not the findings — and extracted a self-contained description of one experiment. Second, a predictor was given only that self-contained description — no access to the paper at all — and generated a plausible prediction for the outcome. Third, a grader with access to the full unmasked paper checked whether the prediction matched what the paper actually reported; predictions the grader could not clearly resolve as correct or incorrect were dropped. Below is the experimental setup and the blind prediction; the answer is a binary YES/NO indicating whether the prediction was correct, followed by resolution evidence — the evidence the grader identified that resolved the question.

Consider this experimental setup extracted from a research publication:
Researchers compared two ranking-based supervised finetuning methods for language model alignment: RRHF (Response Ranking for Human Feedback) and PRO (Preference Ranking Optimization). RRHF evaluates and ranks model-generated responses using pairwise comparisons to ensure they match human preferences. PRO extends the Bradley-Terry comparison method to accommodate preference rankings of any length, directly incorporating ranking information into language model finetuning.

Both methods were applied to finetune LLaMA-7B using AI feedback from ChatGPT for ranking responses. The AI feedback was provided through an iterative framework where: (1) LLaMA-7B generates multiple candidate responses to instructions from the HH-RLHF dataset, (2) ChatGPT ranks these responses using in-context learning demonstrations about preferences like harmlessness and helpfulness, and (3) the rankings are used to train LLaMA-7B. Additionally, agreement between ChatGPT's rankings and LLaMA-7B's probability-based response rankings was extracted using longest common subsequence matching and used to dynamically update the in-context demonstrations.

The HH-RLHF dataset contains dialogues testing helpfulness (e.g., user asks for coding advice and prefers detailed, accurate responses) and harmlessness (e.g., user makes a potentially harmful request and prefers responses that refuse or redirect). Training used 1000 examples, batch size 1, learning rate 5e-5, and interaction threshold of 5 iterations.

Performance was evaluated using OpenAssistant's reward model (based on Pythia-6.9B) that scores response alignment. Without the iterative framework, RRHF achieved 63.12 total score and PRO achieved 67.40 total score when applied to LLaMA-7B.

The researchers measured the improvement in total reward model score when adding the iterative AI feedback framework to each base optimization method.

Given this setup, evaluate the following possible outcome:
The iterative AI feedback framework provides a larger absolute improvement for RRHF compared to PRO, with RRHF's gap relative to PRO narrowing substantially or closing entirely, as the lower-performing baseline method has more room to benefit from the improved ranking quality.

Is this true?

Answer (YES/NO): YES